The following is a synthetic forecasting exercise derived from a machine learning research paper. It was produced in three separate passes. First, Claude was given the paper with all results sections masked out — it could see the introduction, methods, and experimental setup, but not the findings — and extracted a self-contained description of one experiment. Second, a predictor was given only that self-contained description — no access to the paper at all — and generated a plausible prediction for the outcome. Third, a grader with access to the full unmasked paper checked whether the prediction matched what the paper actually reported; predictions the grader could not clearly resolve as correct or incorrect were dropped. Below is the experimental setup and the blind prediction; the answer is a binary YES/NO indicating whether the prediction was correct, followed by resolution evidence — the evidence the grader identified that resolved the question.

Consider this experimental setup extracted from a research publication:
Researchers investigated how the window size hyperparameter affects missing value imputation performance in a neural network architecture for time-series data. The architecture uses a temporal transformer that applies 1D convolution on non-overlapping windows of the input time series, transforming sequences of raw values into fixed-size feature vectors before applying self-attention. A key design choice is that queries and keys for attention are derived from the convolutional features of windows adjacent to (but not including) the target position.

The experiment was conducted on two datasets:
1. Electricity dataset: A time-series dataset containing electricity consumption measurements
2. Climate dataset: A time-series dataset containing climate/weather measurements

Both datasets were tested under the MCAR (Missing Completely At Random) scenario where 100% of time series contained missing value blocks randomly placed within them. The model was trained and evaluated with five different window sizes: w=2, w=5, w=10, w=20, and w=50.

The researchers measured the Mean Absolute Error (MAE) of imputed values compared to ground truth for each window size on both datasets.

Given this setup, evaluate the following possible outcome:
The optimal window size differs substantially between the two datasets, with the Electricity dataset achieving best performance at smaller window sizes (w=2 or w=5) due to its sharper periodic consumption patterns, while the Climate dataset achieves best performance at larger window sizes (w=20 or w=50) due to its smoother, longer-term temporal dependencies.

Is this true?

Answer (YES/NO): NO